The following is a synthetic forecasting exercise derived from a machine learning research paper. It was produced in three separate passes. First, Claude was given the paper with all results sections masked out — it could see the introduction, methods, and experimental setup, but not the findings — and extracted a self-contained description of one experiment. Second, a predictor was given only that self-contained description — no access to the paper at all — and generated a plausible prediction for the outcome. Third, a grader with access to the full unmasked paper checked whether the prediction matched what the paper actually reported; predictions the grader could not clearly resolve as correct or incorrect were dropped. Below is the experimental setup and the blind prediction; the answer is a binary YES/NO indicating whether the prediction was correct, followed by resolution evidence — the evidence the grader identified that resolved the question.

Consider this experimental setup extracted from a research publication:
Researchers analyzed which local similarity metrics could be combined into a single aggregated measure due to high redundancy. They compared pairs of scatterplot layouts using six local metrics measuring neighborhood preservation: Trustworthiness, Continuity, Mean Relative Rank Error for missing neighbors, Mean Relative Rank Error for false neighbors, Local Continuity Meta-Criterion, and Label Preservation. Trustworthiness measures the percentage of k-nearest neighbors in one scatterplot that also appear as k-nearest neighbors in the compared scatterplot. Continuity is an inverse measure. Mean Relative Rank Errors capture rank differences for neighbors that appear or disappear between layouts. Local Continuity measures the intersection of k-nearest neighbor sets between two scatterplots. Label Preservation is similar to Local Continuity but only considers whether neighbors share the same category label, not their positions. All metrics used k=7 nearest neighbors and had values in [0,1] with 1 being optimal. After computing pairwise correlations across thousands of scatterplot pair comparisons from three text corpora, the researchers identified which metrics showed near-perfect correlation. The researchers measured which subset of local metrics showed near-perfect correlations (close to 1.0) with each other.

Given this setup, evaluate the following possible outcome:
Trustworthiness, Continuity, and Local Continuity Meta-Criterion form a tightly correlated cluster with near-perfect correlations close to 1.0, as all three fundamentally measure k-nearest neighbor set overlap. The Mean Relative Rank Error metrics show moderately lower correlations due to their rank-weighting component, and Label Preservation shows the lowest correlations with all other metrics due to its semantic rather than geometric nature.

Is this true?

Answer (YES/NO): NO